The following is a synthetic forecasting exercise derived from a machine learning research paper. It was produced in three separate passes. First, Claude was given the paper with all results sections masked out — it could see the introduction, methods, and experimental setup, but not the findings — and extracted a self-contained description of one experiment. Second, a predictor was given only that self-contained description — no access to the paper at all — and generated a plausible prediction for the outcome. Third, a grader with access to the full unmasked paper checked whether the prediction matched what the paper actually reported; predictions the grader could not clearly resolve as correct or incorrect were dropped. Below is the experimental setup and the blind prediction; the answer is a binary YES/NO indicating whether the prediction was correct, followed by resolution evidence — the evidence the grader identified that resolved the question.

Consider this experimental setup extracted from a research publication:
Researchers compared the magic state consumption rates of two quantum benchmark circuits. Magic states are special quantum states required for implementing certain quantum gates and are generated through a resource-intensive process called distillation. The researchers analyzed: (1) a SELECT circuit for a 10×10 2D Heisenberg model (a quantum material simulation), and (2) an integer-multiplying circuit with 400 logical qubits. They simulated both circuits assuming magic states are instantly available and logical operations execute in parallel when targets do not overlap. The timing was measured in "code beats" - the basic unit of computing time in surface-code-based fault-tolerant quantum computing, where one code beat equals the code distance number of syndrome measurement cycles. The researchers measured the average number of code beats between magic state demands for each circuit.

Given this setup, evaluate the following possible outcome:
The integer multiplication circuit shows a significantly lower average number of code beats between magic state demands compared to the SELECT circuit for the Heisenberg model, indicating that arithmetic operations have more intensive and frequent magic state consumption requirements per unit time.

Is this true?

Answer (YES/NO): YES